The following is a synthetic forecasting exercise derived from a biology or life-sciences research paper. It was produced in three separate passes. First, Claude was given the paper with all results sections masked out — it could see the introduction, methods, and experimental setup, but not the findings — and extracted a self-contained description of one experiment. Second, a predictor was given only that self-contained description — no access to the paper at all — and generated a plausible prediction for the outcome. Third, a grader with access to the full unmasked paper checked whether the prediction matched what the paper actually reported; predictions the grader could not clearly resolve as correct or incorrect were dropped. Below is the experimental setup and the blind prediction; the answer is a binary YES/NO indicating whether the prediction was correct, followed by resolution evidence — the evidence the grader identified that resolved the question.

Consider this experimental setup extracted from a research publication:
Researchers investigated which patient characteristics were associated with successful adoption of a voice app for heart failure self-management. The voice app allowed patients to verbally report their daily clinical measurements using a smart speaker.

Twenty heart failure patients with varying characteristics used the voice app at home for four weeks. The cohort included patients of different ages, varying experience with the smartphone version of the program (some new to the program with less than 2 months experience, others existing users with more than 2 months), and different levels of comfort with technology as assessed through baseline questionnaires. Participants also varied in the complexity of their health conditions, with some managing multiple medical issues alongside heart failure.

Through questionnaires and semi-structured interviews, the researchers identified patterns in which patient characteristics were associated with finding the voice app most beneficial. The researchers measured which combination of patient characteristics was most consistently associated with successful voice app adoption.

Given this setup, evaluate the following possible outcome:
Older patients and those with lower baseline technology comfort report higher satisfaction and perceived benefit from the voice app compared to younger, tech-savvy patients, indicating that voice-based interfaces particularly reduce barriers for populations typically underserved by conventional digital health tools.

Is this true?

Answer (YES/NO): NO